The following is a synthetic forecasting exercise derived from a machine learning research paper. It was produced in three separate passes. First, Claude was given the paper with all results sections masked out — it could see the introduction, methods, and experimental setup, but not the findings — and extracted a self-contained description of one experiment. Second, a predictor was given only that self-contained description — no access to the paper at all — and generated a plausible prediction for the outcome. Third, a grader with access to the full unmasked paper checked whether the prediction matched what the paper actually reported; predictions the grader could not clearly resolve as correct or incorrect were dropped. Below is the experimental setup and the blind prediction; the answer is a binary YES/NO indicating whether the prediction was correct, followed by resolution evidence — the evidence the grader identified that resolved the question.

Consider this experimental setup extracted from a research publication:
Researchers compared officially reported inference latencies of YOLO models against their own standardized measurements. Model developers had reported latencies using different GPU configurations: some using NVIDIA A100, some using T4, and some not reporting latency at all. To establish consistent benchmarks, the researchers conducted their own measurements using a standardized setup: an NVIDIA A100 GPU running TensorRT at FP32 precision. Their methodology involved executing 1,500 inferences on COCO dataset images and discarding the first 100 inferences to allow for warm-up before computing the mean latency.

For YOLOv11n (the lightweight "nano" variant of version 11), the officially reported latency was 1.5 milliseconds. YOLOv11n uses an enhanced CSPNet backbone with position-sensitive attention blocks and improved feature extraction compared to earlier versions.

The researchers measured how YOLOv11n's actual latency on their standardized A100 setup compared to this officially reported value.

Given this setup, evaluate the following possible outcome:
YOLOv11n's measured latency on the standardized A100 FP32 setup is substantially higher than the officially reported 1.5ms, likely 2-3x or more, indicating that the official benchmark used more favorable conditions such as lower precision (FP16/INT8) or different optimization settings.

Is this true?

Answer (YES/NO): YES